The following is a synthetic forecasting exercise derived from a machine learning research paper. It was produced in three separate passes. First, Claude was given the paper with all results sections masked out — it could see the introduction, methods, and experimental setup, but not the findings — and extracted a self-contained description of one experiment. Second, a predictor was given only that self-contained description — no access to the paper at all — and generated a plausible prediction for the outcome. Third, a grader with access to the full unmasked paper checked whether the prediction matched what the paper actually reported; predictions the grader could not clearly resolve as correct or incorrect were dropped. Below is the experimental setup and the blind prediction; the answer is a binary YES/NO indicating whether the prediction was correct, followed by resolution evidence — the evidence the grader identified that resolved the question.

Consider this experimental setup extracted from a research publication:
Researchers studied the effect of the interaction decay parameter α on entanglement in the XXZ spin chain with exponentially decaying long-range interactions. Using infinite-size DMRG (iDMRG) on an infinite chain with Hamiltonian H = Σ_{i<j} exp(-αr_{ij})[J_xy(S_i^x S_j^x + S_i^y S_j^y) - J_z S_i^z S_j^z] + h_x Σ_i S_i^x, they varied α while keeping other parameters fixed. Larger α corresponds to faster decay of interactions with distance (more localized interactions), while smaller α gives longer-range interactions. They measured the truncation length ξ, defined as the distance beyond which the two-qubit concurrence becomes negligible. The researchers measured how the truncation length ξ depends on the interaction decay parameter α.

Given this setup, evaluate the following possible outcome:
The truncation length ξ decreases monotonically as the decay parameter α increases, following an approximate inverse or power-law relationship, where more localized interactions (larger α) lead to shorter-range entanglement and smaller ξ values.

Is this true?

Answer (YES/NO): YES